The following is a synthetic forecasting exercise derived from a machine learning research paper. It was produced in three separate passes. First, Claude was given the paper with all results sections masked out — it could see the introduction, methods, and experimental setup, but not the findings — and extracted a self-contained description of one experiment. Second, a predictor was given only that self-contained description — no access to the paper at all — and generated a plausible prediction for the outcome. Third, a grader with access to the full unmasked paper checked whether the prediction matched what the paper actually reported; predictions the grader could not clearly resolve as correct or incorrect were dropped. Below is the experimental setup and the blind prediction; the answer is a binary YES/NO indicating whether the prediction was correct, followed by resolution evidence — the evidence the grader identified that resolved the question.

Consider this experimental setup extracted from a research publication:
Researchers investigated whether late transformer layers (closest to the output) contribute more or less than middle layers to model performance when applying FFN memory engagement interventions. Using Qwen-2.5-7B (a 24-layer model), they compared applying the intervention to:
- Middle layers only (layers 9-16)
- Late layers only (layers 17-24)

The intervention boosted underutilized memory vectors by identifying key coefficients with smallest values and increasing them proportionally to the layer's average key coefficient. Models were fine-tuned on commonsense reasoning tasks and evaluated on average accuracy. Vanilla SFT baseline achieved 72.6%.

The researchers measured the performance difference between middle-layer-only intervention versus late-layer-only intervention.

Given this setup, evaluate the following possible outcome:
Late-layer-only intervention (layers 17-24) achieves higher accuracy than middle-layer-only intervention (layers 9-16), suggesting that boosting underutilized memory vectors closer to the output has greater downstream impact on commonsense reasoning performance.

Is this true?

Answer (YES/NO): NO